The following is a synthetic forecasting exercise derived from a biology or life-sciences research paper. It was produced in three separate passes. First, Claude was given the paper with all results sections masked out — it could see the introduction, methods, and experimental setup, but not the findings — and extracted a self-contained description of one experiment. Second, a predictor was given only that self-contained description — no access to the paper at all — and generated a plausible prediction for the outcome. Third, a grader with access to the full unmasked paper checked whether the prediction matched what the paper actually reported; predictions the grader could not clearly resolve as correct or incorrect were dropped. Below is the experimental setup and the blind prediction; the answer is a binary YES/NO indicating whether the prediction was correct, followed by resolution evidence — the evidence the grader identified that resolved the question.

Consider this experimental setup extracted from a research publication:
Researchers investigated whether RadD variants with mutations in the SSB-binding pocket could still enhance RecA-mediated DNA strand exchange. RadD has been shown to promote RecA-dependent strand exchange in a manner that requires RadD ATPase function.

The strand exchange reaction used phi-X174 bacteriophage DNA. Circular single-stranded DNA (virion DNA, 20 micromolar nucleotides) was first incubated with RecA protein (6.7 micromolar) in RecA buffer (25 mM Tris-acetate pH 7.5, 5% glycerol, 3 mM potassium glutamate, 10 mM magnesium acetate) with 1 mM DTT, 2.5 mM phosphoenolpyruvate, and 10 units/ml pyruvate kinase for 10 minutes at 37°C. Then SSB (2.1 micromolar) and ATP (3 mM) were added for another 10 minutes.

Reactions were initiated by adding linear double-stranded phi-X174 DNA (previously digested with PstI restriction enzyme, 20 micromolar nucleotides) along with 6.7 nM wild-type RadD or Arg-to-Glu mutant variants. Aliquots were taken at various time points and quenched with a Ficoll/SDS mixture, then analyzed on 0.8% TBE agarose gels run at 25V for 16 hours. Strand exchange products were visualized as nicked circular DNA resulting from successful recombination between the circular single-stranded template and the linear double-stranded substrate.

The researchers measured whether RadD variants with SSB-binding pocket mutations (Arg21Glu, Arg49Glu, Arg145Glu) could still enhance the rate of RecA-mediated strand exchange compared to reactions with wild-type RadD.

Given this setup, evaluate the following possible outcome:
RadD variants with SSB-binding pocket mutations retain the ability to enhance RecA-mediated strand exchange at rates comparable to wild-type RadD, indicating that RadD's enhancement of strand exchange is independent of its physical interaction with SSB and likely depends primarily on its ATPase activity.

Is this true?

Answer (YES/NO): YES